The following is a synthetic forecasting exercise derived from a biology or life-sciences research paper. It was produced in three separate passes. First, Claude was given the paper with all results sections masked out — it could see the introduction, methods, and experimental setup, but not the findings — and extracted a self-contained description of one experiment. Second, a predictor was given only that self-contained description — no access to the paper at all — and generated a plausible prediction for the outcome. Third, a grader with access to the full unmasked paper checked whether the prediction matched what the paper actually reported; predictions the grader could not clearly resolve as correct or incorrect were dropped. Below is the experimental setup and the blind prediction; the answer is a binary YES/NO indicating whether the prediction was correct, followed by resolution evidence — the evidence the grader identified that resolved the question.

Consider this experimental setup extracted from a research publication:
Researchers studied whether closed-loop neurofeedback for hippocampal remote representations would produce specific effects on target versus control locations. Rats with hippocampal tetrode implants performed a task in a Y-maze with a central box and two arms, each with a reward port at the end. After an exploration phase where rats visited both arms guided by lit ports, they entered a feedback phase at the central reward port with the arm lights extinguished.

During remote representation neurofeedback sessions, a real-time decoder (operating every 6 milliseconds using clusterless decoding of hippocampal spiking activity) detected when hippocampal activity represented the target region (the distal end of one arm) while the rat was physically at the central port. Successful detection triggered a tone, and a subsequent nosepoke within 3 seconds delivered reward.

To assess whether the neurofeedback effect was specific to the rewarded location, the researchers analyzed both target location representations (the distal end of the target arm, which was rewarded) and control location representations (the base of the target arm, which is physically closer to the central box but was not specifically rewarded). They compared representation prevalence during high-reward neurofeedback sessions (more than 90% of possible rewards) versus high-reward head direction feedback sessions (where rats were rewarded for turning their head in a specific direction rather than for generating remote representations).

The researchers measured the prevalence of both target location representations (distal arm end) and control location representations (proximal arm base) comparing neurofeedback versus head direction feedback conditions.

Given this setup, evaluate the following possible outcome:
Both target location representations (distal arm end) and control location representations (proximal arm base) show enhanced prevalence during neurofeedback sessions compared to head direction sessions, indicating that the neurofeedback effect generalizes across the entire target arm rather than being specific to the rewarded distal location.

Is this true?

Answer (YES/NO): NO